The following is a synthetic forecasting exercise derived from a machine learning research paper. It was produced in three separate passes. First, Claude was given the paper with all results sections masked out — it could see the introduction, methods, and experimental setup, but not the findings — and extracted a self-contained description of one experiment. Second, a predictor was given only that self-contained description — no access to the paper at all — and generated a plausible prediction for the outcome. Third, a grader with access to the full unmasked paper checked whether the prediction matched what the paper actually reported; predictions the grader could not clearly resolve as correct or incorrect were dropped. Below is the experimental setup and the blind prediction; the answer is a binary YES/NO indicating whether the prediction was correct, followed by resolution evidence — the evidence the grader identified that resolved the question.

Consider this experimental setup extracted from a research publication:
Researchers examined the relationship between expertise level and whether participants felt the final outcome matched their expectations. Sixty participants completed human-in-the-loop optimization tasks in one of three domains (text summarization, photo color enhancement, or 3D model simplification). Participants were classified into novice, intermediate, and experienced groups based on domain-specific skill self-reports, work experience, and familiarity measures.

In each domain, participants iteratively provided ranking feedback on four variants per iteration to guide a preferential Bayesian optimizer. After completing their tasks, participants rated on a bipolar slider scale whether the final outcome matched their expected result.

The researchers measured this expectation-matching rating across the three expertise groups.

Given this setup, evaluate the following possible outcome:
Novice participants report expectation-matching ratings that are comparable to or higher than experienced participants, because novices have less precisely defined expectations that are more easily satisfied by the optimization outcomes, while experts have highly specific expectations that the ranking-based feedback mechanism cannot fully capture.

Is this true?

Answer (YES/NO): YES